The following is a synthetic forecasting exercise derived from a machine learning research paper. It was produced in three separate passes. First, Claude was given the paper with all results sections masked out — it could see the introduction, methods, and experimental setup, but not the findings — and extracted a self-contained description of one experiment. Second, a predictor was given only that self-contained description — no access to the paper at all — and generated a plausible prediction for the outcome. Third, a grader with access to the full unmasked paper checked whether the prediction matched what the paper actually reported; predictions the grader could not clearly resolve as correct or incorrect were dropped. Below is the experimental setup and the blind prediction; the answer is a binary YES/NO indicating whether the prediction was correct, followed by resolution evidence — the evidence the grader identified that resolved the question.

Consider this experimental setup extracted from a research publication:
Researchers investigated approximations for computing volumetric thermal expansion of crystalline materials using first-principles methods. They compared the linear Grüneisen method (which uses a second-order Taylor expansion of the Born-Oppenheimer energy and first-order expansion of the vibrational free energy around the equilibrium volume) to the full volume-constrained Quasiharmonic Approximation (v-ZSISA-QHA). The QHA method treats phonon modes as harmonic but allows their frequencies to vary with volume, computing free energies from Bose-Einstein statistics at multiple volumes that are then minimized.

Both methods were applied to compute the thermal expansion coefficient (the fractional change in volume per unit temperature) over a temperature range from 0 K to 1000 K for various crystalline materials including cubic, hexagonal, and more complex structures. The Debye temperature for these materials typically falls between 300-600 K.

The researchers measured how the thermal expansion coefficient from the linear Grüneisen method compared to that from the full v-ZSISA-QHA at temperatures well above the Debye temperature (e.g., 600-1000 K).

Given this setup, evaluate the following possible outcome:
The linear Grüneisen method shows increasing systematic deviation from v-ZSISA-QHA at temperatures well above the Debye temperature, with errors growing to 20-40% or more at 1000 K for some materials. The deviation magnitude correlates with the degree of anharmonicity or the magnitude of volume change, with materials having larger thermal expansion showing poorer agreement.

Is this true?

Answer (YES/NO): NO